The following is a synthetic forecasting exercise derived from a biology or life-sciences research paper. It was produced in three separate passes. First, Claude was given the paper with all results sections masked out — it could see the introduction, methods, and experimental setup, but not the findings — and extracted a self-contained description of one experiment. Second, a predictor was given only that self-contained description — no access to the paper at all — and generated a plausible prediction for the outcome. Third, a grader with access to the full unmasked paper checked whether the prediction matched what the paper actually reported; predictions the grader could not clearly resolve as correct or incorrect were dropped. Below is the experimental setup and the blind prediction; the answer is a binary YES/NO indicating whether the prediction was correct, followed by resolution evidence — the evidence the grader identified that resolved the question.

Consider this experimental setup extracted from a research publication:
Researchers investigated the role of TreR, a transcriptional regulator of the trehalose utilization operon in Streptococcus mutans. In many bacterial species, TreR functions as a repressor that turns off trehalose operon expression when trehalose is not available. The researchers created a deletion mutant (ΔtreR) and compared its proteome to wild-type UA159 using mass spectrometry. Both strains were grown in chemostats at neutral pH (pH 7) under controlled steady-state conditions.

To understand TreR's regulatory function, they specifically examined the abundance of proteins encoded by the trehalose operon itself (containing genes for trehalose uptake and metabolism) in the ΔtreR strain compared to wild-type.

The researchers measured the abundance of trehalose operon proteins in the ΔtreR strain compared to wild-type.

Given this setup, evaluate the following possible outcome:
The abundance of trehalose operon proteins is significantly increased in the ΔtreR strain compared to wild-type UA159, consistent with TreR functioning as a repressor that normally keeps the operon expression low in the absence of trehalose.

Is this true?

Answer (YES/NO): NO